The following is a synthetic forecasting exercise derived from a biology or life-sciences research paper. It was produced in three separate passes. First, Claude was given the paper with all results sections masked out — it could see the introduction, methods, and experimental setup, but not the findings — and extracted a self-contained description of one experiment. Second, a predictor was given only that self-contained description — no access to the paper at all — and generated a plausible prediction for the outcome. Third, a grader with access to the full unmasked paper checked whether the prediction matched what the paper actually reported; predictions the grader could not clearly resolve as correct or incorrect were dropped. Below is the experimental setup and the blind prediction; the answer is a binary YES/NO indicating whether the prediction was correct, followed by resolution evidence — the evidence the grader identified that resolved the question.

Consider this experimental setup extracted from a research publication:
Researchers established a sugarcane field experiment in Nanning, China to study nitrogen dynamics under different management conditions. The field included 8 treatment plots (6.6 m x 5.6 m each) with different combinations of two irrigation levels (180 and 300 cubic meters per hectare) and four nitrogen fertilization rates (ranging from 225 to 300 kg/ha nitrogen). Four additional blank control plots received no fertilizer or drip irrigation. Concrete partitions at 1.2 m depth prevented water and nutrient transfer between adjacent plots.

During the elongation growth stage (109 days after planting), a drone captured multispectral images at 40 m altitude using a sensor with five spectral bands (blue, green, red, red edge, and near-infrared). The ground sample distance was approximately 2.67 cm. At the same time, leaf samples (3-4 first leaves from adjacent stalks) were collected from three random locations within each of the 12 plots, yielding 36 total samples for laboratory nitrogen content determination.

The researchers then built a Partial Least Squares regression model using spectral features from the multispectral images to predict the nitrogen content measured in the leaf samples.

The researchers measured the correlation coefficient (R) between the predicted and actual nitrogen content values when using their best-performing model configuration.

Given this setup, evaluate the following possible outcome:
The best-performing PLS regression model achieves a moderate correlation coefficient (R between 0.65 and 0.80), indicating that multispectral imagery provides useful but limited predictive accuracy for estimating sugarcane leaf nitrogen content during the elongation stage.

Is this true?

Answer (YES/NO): YES